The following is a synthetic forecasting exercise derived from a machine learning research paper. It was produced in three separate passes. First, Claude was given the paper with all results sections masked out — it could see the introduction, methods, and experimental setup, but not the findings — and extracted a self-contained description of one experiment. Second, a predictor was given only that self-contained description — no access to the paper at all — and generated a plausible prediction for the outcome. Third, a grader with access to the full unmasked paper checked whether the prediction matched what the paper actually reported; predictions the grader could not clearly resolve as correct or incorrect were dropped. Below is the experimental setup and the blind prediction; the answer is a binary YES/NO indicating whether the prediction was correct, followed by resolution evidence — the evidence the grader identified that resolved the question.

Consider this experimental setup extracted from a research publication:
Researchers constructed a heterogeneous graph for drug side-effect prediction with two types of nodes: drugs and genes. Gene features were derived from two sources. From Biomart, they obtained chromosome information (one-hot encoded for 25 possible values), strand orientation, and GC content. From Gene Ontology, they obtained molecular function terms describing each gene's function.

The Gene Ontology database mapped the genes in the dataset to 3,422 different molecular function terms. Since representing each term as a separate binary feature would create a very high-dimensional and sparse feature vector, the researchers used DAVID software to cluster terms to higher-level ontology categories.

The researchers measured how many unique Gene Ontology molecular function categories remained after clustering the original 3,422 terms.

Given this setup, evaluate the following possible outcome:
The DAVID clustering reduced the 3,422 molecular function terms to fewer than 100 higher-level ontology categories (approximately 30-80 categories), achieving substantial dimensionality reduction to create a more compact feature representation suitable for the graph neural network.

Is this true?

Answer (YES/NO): NO